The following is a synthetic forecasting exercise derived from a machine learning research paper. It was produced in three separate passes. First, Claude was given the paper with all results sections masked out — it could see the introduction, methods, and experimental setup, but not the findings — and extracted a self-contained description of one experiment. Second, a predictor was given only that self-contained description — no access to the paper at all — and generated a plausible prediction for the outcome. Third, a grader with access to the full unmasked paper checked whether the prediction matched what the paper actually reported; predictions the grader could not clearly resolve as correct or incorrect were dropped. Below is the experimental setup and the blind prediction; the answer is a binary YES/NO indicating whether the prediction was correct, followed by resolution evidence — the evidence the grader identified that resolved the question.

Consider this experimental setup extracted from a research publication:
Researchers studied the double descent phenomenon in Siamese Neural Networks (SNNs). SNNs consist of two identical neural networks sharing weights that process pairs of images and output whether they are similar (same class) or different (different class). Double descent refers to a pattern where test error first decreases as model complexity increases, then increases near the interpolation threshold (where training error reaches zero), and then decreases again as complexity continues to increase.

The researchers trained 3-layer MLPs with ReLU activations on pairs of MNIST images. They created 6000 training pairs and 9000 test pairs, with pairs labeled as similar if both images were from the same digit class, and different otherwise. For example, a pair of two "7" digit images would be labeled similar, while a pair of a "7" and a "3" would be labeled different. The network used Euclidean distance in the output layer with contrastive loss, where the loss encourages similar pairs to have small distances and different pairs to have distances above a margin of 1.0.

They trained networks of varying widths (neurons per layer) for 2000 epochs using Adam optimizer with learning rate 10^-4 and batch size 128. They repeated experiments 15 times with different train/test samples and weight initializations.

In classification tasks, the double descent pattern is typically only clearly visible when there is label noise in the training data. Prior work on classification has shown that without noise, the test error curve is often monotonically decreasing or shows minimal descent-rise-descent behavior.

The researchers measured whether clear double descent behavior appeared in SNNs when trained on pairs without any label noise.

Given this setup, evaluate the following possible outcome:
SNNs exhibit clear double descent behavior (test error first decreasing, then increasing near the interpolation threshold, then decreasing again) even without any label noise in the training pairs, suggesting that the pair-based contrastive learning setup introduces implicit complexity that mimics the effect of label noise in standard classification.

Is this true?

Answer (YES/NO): YES